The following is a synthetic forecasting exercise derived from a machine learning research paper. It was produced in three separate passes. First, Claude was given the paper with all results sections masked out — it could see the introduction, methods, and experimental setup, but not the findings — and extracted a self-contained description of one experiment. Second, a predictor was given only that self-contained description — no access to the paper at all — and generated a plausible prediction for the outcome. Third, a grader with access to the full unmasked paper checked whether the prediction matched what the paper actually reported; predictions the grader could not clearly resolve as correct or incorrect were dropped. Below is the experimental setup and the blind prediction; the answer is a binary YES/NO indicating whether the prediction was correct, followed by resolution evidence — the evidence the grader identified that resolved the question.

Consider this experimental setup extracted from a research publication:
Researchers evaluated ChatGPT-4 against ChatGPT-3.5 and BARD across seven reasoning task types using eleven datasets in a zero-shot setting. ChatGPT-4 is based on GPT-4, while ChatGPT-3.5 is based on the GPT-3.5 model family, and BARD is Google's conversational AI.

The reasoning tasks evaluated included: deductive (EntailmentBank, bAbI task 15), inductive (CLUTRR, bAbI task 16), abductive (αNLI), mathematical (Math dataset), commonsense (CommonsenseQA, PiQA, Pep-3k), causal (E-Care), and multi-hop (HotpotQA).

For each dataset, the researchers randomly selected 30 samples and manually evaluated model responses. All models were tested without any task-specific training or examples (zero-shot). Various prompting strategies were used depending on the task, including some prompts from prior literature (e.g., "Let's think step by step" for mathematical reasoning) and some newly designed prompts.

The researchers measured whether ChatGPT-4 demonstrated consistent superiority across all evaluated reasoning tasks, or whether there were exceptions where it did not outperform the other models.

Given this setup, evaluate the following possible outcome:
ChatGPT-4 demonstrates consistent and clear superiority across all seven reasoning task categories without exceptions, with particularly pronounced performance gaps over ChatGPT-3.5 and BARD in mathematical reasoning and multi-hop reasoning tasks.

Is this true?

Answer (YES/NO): NO